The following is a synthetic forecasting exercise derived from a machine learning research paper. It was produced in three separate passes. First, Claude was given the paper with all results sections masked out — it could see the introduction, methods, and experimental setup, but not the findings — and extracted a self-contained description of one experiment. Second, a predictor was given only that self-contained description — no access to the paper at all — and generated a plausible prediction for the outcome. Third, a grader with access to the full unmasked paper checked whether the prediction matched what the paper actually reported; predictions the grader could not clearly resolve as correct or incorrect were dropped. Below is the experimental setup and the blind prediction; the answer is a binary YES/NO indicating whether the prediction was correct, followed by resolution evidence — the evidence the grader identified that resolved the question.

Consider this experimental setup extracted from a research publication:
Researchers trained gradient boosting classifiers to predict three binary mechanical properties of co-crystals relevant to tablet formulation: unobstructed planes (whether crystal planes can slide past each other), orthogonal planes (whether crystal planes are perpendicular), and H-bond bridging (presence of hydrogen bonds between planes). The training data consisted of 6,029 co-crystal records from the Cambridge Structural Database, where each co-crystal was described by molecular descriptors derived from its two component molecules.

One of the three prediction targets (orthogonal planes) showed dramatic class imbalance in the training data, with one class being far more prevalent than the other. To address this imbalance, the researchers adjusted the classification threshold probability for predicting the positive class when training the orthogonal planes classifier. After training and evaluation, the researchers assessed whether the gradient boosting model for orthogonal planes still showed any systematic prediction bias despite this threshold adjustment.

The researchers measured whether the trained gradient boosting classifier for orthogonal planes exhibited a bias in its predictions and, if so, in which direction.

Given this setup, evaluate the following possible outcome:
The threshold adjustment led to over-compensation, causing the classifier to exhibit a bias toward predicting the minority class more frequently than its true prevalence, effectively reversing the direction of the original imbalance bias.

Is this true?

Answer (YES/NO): NO